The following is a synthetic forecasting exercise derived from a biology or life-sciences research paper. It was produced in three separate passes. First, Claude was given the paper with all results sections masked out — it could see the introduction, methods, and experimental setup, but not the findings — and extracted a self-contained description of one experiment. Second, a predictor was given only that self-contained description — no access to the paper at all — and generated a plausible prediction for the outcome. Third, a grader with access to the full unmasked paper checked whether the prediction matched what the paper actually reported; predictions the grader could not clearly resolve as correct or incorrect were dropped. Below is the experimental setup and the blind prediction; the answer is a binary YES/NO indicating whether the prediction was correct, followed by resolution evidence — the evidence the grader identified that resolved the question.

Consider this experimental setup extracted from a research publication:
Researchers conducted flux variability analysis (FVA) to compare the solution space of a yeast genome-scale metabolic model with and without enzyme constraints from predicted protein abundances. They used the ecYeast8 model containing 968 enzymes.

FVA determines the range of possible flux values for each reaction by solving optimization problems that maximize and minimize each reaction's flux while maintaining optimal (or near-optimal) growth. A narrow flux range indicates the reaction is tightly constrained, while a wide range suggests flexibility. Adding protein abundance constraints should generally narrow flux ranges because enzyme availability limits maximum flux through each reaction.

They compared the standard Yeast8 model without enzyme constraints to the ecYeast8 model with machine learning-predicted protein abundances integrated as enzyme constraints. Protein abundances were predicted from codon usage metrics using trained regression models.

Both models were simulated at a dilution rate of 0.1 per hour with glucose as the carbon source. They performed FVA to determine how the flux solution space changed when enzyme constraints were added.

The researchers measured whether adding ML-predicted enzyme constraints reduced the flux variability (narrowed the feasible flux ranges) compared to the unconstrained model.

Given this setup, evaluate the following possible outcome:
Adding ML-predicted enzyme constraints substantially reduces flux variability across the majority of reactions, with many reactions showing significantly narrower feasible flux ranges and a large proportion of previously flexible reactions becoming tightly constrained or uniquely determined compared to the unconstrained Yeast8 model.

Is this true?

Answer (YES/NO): YES